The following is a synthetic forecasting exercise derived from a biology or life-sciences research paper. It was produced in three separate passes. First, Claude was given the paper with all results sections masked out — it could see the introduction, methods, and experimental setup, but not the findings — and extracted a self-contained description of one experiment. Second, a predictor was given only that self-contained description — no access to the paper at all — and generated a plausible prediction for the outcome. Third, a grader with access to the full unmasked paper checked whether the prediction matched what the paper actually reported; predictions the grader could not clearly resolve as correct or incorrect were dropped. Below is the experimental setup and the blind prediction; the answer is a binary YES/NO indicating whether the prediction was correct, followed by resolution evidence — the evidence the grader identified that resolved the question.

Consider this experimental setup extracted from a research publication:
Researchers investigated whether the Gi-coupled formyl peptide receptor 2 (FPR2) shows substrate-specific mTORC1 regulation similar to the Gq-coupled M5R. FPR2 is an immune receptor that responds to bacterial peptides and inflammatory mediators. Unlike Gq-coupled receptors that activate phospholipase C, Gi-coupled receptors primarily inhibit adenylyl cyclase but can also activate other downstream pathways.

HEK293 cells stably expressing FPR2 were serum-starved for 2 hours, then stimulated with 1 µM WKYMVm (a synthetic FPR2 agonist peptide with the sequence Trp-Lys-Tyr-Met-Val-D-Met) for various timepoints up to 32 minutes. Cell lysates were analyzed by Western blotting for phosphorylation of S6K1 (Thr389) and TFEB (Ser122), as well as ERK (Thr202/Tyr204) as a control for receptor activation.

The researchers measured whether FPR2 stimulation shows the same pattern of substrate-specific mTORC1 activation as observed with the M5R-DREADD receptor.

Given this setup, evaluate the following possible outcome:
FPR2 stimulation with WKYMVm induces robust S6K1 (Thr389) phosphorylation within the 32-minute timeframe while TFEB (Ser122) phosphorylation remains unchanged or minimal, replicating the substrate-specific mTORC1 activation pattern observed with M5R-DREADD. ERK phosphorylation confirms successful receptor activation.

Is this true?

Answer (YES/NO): NO